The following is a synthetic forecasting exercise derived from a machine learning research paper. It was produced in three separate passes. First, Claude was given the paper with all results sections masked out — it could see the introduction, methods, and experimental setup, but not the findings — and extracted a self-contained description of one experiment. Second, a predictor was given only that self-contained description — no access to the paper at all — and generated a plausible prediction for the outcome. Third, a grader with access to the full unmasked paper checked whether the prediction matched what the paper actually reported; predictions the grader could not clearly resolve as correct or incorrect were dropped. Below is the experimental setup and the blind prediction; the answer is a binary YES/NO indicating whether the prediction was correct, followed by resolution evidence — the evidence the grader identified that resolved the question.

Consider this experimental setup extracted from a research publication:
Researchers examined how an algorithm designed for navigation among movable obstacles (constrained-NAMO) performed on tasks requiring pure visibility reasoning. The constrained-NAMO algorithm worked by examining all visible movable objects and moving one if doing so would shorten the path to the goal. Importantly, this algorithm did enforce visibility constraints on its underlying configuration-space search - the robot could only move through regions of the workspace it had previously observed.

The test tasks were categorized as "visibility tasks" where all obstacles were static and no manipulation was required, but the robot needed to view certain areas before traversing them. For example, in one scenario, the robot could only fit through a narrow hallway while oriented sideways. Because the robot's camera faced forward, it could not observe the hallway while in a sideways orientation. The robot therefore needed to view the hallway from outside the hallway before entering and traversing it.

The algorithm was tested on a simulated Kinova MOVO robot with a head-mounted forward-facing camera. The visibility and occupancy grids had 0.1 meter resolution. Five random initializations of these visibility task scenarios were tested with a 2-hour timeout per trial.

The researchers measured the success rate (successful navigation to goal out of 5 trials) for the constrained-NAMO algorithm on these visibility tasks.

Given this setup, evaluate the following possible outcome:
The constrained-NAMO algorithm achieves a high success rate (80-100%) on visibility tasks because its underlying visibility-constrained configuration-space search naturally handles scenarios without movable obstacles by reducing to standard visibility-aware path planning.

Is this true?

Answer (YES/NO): NO